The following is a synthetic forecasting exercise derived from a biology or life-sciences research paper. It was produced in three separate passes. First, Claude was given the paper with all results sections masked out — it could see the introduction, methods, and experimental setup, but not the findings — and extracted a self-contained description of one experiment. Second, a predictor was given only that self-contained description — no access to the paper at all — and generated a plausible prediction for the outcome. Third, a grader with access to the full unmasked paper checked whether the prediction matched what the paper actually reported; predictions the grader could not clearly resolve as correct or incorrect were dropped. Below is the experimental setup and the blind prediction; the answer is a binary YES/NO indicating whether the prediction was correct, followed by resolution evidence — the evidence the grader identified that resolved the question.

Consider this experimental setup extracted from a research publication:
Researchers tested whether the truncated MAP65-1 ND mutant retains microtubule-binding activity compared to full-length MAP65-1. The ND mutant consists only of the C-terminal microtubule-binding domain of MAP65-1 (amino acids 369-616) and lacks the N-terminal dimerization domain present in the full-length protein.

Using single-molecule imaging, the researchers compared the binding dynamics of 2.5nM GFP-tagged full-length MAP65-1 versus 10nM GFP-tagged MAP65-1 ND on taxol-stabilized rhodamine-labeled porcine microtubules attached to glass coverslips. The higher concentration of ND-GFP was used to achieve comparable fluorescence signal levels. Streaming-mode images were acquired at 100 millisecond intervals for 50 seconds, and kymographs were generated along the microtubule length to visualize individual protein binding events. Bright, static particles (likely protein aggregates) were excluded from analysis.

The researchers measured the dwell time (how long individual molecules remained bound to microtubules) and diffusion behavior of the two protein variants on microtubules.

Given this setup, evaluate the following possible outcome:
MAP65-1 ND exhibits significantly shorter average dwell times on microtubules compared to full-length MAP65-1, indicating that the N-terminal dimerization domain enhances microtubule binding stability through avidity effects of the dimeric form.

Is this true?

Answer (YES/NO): NO